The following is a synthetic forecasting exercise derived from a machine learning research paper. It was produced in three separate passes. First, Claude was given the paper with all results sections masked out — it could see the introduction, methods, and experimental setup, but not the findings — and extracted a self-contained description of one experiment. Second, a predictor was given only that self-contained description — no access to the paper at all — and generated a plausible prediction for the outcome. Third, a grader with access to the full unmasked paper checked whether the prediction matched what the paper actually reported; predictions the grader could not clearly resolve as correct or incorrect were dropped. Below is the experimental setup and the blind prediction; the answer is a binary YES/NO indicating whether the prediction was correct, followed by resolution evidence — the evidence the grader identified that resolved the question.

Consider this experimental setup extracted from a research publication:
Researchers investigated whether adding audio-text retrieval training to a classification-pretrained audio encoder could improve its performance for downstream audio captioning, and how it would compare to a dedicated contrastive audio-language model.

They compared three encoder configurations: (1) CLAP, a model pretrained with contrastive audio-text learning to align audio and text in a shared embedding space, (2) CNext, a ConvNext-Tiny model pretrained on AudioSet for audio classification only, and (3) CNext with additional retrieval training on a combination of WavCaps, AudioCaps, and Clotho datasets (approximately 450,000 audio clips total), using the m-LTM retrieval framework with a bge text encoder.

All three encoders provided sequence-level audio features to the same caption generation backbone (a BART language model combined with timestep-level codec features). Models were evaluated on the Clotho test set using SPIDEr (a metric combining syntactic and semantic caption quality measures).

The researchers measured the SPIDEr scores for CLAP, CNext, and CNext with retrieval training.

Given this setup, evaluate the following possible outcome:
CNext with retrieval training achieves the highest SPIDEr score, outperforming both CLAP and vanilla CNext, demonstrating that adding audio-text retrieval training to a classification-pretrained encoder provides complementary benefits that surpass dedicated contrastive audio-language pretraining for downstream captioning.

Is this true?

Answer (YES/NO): NO